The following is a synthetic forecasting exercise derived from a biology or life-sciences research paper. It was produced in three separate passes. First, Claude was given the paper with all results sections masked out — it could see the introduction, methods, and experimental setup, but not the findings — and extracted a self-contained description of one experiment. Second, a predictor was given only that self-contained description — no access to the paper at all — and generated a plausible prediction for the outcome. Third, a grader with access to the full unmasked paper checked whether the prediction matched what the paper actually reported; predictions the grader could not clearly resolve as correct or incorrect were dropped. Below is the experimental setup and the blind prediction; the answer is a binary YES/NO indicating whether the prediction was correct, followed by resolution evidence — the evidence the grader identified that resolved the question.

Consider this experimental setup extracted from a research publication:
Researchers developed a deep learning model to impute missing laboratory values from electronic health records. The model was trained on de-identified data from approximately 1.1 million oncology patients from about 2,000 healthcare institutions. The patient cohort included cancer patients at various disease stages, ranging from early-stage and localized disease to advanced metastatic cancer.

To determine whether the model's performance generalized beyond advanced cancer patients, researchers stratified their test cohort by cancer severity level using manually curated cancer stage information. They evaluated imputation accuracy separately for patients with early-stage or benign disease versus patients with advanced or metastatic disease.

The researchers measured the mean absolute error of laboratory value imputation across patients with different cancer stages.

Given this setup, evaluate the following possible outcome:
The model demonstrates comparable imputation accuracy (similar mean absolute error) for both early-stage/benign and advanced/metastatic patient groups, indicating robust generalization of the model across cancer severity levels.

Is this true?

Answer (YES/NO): YES